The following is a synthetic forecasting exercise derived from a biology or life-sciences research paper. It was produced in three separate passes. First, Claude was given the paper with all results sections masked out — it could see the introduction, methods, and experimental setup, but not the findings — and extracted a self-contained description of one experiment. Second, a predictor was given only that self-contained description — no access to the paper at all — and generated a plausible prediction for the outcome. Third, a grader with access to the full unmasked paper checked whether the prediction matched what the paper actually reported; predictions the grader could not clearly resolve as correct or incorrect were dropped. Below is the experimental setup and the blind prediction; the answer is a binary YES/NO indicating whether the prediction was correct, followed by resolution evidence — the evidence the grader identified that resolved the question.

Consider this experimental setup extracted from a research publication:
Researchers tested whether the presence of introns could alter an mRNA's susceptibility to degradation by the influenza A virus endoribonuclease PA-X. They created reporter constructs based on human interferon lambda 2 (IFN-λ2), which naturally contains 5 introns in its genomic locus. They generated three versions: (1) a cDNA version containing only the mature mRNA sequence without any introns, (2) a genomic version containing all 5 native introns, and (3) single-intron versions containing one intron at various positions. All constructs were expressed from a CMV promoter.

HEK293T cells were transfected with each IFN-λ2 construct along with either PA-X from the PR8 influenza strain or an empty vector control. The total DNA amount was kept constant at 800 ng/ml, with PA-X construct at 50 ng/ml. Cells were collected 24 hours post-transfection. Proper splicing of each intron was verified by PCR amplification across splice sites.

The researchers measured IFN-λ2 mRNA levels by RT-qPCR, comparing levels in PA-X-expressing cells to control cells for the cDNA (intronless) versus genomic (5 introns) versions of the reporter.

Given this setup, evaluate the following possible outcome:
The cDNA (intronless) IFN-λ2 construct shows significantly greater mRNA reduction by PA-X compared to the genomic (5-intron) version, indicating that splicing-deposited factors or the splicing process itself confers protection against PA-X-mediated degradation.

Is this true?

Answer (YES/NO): NO